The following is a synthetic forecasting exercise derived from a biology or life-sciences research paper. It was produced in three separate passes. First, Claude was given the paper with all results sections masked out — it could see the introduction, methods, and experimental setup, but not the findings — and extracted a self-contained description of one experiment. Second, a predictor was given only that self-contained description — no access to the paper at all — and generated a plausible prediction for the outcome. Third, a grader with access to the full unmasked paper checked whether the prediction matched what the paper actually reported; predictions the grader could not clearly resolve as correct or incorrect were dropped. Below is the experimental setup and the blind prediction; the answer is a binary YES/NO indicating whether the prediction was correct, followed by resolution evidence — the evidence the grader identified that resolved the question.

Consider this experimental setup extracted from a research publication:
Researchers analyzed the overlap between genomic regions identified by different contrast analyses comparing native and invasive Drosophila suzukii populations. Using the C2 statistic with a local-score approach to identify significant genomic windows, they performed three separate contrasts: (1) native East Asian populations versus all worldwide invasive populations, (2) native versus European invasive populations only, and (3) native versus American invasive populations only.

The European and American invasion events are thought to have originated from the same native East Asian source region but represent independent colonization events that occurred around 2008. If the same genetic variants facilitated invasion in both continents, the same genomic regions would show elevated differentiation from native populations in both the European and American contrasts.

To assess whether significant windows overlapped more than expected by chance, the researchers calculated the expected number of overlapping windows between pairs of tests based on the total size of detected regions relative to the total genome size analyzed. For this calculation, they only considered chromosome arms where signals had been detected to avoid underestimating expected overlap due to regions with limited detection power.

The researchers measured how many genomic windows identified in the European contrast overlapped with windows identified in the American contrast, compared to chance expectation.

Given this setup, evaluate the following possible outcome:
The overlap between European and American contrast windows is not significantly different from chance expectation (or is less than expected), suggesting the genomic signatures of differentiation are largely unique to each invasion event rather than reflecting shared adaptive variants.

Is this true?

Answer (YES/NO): NO